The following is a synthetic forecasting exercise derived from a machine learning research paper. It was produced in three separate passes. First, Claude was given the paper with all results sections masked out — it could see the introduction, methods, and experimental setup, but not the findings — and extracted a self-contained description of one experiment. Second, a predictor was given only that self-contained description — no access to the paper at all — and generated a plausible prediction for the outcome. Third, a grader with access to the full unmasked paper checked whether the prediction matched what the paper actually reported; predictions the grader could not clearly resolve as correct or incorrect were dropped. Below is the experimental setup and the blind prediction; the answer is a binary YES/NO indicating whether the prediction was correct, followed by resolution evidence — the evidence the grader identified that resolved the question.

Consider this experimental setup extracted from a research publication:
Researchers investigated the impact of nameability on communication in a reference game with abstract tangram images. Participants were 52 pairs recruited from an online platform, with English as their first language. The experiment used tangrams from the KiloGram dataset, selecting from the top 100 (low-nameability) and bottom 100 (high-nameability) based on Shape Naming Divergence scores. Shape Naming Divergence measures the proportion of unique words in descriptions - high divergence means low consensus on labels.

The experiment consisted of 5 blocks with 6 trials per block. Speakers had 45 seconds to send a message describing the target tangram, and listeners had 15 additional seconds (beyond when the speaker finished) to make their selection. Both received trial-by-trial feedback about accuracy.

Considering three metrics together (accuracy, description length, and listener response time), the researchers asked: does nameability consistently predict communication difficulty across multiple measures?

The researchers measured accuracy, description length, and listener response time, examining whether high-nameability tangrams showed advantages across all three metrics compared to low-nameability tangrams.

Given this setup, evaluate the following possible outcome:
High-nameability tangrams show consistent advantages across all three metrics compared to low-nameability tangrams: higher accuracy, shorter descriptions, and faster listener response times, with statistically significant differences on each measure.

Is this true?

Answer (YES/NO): YES